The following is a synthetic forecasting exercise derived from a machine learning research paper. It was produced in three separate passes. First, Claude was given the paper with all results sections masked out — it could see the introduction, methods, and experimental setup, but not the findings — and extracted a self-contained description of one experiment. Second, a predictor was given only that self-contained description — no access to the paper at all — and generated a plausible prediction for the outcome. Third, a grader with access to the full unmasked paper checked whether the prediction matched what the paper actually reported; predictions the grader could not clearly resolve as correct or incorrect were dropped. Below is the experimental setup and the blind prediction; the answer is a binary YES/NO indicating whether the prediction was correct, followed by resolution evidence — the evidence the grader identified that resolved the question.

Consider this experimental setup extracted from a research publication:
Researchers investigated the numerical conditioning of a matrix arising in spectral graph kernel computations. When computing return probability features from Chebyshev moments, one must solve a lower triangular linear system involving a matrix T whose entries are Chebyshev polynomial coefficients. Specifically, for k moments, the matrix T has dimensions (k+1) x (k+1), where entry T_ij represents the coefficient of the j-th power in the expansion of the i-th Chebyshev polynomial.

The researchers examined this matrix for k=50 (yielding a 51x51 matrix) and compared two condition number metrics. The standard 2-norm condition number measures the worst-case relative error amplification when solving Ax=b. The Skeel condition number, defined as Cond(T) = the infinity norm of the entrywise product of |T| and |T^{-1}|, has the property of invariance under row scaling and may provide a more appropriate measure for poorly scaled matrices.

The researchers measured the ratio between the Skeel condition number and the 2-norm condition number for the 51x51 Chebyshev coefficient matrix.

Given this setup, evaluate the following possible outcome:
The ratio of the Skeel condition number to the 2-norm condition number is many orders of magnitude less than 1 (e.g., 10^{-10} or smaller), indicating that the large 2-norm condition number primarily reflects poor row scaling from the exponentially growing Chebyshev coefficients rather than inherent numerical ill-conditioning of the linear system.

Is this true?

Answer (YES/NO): NO